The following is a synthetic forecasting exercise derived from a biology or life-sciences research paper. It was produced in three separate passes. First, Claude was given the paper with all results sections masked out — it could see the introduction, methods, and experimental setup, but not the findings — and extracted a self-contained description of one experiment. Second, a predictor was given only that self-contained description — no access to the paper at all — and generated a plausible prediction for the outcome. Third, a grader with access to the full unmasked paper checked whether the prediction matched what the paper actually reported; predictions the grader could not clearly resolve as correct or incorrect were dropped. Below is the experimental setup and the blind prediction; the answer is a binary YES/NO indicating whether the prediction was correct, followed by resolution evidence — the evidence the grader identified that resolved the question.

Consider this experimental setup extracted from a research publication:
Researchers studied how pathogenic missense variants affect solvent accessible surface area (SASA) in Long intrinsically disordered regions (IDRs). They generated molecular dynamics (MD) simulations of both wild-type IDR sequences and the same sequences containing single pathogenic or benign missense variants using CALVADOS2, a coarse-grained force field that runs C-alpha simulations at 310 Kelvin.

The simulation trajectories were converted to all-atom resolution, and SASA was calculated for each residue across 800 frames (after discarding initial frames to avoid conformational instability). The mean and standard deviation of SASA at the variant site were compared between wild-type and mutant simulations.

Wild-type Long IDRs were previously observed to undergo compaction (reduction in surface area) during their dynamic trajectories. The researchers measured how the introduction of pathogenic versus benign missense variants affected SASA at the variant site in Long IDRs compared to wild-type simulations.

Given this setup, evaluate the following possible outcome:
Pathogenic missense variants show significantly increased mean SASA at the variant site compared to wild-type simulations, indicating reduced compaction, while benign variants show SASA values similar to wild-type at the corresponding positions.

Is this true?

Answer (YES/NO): YES